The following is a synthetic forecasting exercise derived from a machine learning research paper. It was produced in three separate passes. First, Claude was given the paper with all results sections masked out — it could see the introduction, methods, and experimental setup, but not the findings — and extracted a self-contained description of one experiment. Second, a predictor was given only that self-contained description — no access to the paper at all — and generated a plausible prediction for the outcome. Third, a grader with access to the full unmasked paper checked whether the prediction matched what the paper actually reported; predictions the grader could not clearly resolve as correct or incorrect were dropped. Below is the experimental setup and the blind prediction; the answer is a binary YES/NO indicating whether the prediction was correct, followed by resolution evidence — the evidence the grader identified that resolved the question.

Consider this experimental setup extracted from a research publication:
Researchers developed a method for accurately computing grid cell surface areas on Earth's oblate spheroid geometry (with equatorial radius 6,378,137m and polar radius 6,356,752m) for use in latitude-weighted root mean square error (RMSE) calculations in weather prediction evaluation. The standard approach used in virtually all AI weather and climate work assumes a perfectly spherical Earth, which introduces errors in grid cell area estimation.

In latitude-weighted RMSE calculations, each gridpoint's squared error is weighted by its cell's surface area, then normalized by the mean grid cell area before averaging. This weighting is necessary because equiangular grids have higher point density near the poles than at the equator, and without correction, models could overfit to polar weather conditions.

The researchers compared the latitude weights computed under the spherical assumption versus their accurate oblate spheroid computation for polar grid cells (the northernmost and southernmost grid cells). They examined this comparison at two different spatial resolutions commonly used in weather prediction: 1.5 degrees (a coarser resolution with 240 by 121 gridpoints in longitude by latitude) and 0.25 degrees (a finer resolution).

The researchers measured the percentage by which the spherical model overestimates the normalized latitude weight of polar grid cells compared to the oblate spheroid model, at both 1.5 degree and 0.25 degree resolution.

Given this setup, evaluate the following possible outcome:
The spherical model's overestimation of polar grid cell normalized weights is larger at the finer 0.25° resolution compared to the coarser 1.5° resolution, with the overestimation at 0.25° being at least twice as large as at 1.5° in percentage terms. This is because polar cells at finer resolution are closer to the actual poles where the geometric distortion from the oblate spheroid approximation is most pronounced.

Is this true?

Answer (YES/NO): YES